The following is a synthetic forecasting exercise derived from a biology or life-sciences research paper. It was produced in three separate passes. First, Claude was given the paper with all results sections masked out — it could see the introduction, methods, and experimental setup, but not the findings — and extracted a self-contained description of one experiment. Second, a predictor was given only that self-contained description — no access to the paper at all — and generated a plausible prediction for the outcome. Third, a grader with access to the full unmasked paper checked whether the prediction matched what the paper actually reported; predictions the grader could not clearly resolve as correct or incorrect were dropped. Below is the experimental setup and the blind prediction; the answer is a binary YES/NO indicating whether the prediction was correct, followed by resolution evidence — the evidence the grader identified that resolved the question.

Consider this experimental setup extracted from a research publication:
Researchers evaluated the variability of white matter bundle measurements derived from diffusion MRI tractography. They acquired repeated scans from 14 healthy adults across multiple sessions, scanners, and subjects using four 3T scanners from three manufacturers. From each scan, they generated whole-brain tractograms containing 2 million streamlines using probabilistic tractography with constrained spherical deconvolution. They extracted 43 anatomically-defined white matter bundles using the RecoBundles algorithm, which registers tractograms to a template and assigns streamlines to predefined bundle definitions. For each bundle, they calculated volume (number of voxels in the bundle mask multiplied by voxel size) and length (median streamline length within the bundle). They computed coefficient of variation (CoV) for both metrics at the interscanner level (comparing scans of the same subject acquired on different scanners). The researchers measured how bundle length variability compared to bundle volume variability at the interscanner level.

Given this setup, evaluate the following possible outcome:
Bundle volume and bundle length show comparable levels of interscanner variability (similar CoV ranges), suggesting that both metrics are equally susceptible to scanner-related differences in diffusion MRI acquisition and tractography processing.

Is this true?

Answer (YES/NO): NO